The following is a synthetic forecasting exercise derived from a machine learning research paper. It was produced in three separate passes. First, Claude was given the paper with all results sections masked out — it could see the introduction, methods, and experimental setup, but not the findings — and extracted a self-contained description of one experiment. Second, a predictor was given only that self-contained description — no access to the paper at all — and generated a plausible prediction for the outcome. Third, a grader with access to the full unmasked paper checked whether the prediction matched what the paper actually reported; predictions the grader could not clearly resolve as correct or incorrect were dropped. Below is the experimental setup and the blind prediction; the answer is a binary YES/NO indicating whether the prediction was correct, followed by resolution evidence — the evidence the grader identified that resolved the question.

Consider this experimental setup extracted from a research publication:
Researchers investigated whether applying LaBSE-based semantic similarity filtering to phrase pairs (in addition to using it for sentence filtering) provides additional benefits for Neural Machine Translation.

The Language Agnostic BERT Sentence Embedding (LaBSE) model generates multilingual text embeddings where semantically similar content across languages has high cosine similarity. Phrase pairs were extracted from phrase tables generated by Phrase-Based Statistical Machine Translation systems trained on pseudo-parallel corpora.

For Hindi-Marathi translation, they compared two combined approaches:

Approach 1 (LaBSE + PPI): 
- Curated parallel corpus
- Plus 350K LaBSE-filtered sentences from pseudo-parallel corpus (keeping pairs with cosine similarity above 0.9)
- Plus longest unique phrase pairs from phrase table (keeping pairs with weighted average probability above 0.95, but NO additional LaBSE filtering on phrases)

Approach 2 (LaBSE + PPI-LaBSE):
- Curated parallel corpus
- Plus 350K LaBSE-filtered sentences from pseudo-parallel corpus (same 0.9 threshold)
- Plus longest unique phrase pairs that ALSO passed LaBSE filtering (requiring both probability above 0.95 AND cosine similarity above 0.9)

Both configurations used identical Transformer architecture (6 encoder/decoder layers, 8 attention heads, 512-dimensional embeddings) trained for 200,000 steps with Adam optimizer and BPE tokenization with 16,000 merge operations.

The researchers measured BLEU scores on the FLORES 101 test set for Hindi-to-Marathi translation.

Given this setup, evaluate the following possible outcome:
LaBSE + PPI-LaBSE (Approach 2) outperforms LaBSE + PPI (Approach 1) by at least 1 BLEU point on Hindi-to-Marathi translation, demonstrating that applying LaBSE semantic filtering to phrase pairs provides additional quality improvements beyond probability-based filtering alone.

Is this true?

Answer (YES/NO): NO